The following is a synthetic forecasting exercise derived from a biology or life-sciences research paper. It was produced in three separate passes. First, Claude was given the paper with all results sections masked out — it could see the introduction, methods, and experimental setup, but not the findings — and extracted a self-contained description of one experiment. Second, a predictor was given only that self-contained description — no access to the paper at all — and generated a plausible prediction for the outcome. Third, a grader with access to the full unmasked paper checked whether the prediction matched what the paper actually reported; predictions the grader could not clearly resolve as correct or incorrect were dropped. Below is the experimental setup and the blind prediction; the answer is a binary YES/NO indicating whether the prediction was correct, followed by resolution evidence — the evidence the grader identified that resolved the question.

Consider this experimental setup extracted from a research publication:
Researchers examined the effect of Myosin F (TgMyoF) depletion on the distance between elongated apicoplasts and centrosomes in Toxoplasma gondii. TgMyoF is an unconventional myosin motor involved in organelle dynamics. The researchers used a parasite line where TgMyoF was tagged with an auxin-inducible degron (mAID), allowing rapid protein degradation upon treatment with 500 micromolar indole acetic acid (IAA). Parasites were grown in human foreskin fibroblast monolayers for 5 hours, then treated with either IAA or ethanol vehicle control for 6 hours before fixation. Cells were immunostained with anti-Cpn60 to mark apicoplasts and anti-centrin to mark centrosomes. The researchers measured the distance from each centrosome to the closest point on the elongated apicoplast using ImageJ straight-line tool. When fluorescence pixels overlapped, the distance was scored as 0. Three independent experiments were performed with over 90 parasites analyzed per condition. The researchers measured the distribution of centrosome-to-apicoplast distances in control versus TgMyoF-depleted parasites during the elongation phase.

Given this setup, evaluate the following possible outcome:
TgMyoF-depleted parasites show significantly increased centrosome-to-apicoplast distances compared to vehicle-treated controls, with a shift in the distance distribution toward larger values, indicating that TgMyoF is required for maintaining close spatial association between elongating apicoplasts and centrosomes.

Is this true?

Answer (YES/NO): YES